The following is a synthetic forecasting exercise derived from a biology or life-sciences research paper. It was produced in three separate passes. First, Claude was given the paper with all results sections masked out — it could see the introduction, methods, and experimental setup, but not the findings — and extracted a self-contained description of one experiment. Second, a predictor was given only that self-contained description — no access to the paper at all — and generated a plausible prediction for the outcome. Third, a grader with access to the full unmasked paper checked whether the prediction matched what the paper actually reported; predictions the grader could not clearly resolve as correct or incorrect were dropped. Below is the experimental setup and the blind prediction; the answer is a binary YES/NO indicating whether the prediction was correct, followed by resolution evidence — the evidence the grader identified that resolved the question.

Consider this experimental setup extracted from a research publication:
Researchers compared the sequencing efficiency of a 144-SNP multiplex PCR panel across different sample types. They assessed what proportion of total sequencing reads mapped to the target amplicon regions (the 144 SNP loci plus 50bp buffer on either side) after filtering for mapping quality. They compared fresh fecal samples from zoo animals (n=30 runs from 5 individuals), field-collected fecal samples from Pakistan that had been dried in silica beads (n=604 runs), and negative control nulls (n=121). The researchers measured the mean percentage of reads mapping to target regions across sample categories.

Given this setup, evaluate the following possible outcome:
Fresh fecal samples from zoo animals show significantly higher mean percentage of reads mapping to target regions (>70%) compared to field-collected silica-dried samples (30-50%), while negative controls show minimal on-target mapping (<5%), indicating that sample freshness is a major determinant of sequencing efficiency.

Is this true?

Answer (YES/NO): NO